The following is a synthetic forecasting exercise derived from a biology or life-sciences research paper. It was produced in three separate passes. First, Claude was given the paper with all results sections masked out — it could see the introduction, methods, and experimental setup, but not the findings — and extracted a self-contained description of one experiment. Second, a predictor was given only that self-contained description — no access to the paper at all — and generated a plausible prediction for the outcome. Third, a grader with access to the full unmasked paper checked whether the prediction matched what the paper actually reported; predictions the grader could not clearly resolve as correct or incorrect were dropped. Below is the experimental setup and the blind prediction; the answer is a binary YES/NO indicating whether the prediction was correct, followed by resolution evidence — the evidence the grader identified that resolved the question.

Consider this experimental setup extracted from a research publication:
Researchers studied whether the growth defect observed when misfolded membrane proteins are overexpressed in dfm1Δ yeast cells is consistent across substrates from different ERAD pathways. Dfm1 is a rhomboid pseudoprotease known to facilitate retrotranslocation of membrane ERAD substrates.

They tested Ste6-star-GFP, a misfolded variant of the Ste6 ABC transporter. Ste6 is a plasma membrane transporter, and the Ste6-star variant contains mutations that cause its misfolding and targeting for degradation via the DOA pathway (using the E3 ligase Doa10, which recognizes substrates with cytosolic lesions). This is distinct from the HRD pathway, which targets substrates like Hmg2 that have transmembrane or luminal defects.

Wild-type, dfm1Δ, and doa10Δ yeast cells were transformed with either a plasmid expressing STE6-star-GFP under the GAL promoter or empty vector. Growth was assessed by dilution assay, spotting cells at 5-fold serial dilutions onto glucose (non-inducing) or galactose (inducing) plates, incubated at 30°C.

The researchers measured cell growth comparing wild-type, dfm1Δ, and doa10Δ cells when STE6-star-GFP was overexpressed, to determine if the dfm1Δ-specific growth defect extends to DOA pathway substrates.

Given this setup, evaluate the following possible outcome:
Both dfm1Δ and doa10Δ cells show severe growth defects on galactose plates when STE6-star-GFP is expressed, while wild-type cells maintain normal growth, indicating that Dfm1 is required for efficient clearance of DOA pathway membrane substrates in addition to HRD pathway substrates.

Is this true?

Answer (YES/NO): NO